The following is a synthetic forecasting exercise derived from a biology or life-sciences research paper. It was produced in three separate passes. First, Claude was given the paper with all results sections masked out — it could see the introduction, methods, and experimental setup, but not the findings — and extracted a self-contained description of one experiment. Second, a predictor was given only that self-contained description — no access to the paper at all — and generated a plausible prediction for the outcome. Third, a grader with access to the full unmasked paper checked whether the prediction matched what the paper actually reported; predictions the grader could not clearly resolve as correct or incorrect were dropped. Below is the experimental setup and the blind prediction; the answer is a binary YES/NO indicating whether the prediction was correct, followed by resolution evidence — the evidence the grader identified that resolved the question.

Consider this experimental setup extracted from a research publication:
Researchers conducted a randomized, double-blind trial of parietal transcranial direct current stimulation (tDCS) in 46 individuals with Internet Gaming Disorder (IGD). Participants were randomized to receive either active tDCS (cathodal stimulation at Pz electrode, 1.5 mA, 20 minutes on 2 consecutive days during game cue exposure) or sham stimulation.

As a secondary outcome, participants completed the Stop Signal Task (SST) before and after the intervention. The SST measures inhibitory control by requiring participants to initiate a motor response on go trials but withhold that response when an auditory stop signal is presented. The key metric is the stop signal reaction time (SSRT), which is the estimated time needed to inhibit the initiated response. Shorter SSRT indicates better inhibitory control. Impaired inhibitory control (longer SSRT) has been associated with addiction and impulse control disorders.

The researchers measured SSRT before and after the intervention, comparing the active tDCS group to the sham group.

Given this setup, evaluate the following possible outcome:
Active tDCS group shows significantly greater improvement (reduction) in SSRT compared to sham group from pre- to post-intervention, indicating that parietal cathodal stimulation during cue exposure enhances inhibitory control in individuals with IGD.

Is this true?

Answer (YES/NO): NO